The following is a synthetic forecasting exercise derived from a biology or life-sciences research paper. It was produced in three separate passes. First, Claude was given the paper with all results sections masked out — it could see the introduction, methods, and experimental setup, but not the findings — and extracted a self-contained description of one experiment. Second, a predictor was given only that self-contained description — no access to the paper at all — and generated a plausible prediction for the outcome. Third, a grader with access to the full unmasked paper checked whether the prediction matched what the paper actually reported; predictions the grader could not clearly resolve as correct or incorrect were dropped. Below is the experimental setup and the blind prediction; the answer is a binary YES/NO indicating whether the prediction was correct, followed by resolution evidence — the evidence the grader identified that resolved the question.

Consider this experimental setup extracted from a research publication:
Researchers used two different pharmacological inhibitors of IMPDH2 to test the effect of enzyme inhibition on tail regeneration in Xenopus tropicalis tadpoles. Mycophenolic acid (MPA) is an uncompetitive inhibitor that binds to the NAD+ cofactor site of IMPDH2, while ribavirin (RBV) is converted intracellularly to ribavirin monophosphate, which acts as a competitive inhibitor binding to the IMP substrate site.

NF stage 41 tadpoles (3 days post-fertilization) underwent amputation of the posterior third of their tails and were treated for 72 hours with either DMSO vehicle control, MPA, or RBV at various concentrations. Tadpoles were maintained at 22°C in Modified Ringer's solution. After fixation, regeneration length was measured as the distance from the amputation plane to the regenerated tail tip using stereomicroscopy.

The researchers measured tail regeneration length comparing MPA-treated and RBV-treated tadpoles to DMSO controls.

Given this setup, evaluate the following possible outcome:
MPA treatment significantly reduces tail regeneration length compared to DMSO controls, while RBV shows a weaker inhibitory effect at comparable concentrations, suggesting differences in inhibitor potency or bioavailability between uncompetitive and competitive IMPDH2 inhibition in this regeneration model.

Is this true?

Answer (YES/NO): NO